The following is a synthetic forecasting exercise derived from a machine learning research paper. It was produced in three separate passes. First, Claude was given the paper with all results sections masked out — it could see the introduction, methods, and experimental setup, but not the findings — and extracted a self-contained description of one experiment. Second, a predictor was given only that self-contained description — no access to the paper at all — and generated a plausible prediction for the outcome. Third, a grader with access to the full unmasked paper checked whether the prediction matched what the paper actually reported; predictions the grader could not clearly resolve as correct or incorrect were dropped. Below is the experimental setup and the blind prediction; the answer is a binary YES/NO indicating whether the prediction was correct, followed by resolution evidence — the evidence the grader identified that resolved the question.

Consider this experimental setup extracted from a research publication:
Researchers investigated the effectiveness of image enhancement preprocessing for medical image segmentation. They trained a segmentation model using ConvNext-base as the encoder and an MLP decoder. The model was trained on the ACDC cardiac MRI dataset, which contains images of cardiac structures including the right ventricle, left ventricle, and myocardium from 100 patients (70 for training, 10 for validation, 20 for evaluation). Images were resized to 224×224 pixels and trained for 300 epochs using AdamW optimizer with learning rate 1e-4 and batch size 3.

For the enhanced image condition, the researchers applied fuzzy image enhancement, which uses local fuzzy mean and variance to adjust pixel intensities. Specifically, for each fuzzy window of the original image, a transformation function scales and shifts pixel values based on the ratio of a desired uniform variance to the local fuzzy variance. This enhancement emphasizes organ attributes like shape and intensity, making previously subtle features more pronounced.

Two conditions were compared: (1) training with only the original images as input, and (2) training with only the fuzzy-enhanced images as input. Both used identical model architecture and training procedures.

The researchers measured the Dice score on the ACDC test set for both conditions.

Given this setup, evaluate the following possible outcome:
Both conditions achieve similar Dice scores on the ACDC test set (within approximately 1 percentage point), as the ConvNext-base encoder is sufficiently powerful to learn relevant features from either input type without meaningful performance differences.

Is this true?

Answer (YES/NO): YES